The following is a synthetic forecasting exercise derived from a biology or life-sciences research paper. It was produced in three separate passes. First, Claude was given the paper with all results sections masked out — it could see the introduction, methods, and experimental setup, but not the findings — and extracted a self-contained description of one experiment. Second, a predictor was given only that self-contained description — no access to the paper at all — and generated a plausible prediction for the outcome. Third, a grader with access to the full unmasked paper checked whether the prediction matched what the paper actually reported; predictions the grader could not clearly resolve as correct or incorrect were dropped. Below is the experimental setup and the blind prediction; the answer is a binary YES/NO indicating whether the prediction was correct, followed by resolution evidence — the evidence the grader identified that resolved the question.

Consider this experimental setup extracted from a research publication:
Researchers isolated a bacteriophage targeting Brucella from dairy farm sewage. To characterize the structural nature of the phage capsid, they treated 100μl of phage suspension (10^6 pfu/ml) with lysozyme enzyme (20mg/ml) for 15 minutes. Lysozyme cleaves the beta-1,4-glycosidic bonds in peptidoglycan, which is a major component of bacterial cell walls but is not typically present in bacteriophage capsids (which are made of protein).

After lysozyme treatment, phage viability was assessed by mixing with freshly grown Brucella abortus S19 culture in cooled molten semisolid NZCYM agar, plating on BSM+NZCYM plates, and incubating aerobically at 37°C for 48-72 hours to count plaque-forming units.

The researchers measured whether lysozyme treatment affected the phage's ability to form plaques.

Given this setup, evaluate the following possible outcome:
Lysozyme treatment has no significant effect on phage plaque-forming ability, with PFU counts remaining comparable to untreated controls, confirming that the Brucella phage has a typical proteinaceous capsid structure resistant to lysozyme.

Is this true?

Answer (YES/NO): NO